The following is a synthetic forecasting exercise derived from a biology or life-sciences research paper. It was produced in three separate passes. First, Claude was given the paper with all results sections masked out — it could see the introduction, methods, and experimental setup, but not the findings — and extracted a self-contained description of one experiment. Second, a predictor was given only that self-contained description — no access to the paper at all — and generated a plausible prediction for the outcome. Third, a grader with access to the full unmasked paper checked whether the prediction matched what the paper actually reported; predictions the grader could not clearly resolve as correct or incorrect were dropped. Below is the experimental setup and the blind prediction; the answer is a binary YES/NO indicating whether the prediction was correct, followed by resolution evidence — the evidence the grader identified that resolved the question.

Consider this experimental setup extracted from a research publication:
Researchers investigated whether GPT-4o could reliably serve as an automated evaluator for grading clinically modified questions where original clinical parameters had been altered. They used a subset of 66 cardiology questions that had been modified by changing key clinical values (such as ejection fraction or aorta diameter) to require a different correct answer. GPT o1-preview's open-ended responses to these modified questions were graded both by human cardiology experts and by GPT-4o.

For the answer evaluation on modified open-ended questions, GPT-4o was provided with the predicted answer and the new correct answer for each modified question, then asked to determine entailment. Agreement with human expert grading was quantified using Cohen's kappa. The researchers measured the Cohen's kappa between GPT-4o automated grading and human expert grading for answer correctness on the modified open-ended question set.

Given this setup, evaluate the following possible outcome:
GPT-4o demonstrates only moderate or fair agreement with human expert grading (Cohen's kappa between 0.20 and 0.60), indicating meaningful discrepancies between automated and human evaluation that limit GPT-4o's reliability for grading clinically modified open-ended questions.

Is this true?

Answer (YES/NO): YES